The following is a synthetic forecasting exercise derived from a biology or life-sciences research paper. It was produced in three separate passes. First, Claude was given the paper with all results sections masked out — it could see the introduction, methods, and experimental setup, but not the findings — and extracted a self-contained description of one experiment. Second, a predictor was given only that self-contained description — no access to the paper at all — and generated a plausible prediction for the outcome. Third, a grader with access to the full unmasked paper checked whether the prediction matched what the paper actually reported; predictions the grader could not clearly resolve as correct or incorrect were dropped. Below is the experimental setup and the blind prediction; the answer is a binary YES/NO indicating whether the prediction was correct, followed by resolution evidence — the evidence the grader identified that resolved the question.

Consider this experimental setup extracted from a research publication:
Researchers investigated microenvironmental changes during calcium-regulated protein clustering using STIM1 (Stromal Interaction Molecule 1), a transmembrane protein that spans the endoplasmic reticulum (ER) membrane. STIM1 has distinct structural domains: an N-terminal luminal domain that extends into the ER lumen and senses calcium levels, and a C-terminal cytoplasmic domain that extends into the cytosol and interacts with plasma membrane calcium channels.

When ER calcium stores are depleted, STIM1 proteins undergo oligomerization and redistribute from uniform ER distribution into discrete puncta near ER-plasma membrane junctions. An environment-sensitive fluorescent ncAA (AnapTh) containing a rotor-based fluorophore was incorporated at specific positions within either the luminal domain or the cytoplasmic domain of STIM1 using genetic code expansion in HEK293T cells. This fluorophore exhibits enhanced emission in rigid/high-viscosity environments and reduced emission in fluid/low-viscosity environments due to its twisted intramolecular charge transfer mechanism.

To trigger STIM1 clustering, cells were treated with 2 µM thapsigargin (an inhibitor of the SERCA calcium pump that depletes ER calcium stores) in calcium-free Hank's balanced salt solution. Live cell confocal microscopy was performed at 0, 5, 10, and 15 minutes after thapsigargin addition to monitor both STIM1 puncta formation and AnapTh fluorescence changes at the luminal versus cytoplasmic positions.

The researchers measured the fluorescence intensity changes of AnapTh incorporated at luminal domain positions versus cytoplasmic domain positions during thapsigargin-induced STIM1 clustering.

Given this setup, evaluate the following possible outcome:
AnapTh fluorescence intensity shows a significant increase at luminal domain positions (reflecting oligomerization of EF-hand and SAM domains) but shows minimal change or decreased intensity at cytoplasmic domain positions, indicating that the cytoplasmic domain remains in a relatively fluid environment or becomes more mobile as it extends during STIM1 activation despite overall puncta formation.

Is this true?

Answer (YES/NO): NO